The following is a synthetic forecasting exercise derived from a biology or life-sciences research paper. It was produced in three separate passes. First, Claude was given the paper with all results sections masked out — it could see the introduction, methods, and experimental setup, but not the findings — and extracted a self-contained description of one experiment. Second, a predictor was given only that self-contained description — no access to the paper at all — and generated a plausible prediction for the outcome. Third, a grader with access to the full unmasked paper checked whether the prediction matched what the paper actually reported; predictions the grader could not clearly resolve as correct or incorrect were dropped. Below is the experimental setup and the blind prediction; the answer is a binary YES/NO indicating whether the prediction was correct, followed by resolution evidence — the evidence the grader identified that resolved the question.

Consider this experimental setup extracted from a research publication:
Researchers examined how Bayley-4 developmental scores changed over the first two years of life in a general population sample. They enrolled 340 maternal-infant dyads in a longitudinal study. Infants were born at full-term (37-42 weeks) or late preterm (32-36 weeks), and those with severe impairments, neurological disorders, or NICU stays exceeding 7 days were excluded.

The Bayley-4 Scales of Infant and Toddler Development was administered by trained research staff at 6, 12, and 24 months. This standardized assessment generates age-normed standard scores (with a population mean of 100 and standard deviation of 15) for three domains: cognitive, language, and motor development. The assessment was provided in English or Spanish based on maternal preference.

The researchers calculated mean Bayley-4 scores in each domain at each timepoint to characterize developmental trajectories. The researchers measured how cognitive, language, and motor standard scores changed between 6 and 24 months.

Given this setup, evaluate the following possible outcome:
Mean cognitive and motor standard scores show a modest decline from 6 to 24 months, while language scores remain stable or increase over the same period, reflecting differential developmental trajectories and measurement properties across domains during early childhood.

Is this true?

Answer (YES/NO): NO